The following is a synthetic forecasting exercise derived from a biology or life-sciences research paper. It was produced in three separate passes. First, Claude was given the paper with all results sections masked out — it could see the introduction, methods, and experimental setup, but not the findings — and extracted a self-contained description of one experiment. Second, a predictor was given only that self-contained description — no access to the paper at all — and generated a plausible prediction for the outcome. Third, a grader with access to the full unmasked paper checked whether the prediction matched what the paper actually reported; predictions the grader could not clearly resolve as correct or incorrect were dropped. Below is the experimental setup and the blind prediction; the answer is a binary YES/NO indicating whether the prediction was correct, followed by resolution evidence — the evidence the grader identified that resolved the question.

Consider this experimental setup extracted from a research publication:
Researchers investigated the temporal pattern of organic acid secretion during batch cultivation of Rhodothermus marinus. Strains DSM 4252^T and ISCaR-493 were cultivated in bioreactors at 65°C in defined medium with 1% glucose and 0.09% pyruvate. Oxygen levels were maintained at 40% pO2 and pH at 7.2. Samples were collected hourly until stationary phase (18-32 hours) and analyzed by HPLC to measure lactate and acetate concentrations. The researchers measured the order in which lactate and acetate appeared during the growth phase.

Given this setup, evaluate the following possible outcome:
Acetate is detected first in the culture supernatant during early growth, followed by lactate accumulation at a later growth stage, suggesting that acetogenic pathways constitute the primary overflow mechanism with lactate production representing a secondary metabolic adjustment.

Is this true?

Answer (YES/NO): NO